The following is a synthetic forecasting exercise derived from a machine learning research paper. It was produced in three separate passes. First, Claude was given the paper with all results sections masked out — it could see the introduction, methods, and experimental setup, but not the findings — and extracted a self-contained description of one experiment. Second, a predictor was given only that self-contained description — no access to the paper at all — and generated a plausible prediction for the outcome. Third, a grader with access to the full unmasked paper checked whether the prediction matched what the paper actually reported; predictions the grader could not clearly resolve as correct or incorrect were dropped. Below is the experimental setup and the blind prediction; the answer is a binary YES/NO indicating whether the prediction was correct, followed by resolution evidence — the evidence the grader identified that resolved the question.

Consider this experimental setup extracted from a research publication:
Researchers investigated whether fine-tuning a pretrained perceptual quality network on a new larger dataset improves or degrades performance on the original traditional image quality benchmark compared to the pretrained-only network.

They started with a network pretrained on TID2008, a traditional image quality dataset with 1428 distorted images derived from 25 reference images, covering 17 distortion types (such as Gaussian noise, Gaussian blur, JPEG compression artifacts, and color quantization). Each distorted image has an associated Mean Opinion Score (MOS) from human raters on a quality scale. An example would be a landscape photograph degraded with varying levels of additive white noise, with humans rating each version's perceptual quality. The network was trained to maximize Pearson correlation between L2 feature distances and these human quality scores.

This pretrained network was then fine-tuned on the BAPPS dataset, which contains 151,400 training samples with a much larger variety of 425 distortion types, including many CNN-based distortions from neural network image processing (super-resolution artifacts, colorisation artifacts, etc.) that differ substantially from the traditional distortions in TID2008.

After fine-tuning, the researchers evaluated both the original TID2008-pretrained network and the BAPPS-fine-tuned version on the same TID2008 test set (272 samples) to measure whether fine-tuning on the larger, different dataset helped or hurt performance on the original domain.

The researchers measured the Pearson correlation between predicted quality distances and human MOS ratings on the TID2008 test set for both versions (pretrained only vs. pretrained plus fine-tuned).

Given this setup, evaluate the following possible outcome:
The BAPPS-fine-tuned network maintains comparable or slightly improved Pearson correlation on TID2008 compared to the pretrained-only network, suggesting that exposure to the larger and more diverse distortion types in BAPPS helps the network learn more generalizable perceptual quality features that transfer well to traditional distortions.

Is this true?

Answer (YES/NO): NO